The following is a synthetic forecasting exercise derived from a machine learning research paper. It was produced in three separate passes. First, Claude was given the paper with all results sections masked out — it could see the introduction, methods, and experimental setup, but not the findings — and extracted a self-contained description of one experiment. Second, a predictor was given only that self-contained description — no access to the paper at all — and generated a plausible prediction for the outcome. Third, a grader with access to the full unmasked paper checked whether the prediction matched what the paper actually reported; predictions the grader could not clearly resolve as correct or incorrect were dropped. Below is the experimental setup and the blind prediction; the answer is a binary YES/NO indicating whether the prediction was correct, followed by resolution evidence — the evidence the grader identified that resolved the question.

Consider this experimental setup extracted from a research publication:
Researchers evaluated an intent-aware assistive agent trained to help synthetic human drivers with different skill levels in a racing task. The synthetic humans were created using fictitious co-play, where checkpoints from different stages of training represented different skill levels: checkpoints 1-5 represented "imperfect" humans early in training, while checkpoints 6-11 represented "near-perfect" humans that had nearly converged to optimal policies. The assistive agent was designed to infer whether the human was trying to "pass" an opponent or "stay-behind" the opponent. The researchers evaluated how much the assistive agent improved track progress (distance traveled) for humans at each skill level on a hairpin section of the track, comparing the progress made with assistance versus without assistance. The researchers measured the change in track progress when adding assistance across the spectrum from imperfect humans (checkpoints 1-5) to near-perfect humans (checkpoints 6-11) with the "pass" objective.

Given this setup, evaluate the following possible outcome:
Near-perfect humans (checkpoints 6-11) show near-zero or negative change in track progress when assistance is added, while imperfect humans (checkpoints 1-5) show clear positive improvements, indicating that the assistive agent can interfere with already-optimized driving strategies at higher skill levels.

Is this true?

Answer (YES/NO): YES